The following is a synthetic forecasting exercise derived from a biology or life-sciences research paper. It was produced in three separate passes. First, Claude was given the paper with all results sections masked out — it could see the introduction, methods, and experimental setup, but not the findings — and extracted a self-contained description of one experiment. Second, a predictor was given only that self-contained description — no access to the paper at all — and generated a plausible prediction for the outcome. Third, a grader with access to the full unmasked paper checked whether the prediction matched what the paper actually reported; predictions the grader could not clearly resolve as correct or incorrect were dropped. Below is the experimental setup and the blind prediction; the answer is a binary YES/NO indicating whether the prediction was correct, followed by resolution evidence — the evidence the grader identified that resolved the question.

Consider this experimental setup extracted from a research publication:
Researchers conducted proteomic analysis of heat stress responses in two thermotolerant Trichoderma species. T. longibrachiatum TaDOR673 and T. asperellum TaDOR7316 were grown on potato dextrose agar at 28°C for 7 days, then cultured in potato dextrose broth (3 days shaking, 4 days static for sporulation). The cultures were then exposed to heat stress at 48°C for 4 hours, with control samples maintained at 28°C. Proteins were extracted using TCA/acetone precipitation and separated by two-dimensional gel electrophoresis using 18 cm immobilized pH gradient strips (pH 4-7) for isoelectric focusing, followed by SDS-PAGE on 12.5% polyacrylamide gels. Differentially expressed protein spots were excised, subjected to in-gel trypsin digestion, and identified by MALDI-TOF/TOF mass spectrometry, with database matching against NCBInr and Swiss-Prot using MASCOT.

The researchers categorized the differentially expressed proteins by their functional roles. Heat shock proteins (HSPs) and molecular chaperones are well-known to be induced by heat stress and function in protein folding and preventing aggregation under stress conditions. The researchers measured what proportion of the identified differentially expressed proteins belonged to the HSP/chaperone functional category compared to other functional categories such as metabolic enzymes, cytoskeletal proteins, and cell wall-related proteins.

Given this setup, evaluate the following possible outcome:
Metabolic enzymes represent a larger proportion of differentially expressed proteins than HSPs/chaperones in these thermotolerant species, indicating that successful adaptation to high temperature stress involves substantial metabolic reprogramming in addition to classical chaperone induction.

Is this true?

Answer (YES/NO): YES